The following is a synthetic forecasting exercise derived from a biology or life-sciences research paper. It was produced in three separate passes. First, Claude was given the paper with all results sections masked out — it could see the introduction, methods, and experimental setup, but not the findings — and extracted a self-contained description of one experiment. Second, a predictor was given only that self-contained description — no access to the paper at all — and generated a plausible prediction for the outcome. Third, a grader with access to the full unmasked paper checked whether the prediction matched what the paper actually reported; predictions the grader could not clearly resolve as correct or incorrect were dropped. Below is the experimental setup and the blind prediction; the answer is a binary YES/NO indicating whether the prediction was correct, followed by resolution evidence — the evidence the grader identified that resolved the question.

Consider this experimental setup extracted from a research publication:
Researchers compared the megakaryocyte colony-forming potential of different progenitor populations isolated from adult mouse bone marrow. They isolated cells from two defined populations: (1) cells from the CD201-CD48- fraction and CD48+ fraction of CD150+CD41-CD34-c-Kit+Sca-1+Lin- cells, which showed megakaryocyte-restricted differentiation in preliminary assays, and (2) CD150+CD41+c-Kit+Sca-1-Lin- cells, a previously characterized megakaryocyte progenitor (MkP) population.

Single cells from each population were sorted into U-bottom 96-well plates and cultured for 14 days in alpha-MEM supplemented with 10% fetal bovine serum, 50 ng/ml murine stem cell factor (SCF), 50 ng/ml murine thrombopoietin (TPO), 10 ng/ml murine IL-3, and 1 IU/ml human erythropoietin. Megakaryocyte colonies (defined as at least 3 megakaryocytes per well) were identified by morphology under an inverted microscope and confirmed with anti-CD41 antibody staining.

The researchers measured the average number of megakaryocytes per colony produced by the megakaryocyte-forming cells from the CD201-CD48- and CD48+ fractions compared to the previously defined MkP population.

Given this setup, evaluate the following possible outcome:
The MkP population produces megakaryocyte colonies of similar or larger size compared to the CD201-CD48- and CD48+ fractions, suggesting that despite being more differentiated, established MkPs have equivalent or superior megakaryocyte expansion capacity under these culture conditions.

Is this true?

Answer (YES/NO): NO